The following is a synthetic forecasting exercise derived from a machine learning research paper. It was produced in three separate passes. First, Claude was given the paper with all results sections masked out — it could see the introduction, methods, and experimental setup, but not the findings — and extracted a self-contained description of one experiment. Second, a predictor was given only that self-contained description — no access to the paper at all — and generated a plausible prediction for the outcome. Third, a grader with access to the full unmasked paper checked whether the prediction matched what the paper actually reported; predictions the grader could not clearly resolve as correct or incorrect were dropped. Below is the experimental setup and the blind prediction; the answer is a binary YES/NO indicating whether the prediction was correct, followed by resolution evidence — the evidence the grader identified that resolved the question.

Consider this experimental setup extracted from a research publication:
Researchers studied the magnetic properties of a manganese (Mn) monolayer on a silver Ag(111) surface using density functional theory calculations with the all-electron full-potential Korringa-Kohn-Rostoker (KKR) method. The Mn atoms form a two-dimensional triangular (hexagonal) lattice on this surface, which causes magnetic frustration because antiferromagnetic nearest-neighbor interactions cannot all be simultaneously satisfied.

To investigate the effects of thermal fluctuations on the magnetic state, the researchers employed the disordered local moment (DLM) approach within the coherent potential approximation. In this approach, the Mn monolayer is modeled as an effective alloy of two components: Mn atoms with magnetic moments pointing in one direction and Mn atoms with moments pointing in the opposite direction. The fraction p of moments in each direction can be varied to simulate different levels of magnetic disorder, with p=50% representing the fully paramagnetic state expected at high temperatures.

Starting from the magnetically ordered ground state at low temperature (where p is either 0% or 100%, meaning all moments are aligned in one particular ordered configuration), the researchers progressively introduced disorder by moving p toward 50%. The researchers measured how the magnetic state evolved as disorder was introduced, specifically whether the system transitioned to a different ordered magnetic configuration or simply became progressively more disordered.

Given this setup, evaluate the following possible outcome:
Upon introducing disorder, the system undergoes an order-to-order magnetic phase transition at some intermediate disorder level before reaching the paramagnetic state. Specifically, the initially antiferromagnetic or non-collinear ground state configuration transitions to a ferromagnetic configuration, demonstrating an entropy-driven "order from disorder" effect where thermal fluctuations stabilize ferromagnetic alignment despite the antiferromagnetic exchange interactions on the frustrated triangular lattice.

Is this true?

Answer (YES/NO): NO